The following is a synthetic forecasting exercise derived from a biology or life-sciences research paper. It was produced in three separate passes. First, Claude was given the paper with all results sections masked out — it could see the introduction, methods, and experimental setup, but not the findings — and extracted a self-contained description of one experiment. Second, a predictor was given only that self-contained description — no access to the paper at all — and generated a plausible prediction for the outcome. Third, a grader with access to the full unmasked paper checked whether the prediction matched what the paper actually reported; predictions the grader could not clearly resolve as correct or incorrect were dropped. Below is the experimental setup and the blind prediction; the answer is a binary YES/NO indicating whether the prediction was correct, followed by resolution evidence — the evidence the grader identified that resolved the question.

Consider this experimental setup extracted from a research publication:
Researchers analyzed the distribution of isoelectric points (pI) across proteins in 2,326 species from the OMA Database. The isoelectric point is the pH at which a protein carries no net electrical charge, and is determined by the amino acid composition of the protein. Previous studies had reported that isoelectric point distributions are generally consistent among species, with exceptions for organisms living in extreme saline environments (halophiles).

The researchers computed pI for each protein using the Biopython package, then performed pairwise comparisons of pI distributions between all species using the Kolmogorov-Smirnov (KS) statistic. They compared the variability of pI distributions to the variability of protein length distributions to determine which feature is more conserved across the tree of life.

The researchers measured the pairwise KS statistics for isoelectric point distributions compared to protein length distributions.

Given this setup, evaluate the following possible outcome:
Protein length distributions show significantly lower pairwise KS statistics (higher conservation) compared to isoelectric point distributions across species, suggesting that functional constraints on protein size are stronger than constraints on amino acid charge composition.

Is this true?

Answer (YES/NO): NO